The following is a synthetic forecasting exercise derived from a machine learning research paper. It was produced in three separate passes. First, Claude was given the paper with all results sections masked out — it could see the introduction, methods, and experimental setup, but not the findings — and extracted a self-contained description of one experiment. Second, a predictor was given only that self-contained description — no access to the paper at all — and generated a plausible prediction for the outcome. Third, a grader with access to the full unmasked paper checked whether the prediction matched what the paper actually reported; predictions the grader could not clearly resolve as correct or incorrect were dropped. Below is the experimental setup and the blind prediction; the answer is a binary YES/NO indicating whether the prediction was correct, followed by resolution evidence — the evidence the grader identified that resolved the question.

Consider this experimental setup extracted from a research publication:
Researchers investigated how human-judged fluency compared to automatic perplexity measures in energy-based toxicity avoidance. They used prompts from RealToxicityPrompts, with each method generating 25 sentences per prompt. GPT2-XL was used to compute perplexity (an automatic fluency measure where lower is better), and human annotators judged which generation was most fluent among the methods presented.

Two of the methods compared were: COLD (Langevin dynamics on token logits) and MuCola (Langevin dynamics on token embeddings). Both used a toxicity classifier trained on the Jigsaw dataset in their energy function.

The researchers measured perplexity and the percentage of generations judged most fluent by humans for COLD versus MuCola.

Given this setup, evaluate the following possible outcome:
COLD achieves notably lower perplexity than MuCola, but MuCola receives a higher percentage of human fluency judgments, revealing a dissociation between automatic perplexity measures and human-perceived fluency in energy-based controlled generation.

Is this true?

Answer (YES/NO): NO